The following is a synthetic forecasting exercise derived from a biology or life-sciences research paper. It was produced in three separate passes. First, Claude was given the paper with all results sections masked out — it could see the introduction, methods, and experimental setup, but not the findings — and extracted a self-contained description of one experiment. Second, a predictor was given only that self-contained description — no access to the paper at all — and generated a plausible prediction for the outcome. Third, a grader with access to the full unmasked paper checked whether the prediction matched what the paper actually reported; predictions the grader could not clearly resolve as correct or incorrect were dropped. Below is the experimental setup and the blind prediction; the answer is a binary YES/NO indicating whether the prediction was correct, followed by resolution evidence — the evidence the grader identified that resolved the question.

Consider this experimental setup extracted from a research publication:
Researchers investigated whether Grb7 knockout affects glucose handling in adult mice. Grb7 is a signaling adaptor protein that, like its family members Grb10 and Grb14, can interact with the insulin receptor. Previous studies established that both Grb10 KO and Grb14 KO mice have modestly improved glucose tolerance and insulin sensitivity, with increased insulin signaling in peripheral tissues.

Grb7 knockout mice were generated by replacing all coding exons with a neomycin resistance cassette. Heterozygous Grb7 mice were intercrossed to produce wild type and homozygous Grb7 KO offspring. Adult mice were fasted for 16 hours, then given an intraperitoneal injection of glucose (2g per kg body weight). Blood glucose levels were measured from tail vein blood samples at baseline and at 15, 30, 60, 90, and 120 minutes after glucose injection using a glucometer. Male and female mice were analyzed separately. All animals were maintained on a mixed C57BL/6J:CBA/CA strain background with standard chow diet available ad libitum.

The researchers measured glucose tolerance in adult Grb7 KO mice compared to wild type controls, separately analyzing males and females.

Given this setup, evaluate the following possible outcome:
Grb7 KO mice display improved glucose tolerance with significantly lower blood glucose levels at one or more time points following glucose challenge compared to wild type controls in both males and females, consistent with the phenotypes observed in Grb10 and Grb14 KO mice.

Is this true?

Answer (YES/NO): NO